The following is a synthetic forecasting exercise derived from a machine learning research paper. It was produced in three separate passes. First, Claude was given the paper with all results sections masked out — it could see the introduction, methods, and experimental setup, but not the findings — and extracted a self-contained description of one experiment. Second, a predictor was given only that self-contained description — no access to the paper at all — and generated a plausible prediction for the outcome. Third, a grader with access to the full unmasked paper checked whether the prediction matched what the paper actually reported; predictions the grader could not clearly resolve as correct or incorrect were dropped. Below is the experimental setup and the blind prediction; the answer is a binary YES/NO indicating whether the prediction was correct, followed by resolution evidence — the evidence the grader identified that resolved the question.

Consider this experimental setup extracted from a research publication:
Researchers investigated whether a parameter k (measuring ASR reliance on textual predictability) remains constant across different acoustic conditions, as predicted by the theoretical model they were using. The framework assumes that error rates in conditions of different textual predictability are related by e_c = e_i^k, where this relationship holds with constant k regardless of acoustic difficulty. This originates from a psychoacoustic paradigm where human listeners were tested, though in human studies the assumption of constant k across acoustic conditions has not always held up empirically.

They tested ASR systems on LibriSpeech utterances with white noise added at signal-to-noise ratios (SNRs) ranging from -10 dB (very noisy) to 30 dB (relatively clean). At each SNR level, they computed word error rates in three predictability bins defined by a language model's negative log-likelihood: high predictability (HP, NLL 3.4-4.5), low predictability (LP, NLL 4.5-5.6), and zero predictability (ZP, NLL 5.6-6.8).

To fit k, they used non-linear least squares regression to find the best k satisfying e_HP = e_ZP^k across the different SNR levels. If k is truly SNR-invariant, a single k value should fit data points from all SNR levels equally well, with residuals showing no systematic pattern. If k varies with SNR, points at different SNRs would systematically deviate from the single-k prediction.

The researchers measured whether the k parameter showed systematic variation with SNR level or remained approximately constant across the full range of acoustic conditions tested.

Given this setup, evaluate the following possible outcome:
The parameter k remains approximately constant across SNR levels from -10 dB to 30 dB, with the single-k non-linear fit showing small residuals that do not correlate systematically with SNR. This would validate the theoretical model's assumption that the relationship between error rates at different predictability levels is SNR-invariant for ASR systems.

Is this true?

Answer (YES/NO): NO